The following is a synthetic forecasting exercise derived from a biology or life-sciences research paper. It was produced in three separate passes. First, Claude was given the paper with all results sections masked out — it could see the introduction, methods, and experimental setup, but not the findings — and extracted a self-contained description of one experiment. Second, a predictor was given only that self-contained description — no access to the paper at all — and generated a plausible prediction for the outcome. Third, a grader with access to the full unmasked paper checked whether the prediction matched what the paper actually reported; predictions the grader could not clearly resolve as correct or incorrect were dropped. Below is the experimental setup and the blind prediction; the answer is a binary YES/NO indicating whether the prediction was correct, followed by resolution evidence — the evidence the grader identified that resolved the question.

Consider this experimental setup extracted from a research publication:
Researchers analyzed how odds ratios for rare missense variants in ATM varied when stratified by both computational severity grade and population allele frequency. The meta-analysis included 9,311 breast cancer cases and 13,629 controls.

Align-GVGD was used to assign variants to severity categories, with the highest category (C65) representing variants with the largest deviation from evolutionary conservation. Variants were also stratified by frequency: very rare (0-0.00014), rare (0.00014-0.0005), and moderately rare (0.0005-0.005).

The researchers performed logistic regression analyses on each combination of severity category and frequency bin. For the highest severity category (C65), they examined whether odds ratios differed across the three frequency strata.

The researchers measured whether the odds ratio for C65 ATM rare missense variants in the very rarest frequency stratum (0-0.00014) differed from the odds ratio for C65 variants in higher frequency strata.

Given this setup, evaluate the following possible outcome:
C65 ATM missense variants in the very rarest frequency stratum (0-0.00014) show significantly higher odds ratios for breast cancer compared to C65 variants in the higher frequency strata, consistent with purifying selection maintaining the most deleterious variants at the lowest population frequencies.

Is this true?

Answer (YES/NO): YES